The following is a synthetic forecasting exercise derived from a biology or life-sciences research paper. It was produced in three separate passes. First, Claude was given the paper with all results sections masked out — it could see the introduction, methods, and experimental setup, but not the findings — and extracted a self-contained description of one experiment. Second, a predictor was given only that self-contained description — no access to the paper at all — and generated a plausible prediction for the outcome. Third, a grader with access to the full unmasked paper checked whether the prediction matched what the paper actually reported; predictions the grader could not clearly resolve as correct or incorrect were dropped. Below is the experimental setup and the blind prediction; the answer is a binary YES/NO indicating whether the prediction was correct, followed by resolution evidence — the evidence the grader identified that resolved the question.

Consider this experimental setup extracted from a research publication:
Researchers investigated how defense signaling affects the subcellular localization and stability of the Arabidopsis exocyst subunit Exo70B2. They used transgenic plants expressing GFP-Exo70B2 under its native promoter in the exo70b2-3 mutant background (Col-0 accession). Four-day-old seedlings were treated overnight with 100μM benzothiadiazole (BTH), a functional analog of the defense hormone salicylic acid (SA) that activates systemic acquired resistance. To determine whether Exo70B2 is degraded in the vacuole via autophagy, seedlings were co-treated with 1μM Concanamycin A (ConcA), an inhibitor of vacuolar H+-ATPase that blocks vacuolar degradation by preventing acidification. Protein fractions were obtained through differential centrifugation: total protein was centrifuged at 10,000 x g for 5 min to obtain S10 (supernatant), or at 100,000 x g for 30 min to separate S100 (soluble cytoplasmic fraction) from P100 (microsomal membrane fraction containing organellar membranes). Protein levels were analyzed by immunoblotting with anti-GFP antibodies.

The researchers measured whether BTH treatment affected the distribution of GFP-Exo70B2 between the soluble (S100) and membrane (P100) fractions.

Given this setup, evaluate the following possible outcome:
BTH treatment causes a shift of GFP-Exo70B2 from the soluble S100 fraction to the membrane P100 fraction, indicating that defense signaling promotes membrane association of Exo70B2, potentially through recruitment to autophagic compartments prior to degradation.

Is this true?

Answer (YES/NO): NO